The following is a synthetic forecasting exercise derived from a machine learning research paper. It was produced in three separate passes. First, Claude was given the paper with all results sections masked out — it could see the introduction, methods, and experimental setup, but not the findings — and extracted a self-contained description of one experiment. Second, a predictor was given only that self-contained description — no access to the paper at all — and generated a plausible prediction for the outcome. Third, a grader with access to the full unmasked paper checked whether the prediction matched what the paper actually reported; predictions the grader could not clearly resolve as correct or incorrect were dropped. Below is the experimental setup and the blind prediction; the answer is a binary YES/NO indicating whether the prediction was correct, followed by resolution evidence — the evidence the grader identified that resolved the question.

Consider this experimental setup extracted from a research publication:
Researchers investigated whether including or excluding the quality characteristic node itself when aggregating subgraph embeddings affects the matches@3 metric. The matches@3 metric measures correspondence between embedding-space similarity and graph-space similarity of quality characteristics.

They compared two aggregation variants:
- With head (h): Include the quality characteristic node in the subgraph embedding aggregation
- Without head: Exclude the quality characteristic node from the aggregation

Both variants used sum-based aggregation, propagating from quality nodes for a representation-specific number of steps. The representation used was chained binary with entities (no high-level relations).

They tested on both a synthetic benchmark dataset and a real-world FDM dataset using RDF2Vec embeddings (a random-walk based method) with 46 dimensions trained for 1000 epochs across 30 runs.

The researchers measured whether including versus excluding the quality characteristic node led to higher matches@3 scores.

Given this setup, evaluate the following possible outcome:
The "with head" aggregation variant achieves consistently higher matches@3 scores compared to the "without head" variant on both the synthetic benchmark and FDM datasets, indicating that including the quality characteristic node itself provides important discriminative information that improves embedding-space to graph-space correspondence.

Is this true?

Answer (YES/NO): NO